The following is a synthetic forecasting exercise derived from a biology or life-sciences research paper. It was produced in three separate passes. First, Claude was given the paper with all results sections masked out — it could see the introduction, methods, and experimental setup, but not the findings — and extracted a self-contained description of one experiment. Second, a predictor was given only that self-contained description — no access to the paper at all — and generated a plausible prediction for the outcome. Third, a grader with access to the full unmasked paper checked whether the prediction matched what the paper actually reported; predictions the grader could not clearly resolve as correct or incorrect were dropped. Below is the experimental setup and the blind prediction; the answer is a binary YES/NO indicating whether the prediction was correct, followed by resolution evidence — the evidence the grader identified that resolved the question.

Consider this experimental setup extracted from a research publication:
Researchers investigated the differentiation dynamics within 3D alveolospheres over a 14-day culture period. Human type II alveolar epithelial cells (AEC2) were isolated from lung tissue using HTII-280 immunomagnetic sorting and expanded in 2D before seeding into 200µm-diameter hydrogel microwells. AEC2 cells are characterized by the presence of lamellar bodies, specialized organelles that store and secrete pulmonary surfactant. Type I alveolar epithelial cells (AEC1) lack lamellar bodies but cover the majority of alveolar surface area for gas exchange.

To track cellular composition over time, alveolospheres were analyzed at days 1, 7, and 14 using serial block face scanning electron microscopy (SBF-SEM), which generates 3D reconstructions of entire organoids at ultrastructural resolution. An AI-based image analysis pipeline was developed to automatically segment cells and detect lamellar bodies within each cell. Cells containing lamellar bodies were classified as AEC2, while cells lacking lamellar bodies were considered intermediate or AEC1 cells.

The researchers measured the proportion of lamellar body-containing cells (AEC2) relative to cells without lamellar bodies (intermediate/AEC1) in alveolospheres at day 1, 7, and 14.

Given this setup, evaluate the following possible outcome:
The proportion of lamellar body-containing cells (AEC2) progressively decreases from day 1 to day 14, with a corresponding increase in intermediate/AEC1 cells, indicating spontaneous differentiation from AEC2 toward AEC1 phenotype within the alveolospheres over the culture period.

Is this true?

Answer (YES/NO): YES